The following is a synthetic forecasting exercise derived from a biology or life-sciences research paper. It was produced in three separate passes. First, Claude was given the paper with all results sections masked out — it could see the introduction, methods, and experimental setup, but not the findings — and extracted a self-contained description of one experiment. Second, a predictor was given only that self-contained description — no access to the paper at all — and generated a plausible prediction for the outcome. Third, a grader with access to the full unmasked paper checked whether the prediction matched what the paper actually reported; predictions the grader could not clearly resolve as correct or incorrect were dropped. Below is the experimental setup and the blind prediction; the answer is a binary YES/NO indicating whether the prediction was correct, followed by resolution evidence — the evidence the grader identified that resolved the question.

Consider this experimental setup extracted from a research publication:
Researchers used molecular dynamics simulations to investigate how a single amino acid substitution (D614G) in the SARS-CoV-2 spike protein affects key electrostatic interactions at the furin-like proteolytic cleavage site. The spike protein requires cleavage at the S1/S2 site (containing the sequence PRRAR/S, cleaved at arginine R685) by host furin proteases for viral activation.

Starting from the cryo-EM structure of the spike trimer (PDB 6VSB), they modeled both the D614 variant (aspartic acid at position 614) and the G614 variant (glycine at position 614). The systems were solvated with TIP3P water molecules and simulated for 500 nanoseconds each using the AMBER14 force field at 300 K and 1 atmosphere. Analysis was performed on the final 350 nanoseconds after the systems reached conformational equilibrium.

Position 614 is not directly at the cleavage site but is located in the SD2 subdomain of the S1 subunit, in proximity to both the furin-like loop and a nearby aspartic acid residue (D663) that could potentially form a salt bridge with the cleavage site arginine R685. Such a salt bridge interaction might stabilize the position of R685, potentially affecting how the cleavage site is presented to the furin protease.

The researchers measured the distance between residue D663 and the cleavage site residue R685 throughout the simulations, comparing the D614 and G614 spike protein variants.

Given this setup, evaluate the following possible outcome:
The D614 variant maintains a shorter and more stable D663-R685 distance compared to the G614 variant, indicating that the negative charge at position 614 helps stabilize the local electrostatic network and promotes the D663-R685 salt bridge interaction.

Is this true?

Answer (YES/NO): NO